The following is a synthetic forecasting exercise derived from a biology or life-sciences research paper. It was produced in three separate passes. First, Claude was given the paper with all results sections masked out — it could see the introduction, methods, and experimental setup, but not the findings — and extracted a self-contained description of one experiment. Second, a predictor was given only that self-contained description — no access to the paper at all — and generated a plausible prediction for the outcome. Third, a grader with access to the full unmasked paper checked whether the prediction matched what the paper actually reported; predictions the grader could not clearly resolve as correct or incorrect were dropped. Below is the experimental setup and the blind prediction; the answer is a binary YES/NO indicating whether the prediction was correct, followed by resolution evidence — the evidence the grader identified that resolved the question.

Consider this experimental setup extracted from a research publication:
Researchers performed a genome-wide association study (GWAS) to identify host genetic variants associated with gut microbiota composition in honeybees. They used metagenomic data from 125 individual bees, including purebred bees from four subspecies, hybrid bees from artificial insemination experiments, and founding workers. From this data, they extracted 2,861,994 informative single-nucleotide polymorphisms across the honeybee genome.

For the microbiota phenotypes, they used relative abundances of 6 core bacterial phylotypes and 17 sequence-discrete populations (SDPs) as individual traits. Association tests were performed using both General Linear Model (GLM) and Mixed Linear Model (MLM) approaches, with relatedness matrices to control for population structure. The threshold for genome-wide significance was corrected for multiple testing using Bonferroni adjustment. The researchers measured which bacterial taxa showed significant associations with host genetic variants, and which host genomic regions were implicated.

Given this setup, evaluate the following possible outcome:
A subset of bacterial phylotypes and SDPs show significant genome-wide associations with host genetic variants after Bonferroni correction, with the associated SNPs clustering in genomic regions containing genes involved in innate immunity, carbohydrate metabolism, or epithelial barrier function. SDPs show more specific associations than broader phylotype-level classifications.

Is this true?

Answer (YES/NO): NO